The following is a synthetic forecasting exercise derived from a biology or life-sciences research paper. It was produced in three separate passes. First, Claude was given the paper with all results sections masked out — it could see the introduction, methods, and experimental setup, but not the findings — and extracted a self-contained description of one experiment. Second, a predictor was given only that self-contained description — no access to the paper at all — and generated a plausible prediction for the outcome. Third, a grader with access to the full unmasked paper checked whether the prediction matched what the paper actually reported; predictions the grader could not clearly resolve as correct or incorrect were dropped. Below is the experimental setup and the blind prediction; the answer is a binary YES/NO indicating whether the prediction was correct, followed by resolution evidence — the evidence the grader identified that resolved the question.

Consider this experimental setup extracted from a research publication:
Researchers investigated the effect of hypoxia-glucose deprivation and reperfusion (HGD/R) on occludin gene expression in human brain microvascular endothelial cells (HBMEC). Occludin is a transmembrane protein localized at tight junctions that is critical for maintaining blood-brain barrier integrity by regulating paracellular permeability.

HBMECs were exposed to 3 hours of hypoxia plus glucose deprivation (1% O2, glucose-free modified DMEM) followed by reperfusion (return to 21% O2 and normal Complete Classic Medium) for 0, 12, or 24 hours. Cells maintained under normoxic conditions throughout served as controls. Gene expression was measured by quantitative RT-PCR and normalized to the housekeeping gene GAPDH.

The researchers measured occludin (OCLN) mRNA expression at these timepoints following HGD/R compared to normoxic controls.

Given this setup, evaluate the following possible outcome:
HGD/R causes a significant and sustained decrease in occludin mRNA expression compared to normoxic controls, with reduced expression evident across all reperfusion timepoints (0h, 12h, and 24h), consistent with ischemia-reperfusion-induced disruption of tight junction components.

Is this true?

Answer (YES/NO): NO